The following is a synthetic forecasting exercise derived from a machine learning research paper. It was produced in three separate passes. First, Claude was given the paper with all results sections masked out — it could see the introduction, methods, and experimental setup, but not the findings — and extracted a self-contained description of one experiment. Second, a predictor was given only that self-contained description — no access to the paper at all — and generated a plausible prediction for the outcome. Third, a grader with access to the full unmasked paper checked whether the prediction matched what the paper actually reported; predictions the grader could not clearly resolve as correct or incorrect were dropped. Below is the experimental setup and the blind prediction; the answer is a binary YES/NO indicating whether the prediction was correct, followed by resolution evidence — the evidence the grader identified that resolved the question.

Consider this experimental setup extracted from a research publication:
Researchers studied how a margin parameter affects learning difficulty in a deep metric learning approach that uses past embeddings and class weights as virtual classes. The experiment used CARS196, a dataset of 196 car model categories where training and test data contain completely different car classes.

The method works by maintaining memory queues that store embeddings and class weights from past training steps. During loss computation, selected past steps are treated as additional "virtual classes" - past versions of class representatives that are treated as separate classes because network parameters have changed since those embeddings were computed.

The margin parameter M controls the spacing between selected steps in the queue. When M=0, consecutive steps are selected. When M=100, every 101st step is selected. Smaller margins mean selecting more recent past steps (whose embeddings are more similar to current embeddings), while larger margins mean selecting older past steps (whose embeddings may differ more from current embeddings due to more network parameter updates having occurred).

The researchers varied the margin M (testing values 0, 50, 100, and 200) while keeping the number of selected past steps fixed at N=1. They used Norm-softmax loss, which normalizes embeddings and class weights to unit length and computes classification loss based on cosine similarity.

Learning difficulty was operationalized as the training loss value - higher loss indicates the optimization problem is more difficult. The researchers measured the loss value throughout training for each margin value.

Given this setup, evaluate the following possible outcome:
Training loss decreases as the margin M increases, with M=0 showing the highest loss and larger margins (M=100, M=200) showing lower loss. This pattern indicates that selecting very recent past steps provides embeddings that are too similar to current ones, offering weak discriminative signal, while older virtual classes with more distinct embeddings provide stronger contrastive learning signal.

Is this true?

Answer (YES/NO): YES